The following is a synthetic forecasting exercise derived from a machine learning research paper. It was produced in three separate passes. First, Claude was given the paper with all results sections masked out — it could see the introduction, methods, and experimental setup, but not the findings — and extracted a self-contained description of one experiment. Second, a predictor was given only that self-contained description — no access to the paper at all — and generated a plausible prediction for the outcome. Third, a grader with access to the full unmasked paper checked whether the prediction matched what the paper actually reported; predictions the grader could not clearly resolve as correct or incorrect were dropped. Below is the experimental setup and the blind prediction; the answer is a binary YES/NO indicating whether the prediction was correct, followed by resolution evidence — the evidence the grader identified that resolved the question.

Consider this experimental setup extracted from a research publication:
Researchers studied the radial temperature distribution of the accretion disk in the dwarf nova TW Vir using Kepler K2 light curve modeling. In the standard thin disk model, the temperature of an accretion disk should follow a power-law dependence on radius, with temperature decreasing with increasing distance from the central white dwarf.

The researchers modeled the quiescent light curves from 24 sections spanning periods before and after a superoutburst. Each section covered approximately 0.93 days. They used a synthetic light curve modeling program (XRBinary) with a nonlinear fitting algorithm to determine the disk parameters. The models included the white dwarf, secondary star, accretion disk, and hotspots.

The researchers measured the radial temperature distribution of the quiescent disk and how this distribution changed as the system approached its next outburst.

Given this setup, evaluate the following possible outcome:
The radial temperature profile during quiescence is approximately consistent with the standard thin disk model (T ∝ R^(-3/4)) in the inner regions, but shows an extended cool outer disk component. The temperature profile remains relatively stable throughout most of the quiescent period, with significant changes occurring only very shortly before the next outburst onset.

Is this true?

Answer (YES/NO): NO